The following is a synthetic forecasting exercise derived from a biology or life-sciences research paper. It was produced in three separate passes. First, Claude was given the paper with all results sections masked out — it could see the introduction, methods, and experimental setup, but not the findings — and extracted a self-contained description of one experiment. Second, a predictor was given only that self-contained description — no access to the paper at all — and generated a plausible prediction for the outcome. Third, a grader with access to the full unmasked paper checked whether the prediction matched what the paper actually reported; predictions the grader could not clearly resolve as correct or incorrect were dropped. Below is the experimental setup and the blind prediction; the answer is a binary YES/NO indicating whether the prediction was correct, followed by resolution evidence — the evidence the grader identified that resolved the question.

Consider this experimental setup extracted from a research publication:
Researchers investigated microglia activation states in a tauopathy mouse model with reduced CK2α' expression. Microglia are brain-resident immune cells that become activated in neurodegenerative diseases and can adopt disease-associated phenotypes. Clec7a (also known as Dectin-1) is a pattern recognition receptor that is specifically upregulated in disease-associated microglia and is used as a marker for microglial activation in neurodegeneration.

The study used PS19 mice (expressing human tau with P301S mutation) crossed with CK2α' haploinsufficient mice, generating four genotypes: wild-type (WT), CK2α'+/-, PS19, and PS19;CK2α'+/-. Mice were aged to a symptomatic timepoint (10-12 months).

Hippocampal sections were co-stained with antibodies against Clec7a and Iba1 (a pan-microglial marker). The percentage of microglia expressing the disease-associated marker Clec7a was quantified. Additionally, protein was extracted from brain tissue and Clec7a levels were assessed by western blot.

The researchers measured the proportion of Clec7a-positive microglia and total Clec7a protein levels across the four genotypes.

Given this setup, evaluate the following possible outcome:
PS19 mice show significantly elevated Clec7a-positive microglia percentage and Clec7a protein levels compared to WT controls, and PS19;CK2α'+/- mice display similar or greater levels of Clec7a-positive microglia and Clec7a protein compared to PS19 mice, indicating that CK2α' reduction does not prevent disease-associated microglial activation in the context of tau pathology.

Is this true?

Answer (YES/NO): NO